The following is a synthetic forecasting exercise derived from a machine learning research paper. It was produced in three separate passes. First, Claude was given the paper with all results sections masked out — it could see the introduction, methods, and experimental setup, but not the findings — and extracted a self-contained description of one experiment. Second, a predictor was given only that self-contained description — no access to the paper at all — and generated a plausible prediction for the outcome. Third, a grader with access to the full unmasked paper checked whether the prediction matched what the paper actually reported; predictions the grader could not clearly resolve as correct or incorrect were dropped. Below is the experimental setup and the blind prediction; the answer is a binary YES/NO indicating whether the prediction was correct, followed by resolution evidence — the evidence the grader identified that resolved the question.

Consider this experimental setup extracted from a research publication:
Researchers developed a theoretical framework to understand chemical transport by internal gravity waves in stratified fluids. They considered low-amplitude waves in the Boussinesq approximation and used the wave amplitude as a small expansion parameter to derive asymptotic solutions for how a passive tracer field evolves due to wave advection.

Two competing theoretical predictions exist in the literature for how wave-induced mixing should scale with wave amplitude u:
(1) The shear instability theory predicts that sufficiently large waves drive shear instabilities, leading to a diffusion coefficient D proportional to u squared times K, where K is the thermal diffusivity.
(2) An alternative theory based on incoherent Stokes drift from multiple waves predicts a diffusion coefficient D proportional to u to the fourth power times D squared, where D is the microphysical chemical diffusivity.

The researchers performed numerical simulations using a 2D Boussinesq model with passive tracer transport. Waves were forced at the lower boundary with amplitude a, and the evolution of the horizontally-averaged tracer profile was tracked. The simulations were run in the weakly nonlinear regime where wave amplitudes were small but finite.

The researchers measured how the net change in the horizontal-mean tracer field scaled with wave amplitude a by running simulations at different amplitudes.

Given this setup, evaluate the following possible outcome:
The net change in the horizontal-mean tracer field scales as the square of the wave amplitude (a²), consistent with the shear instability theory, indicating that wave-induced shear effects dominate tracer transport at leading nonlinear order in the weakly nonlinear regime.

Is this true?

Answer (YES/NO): NO